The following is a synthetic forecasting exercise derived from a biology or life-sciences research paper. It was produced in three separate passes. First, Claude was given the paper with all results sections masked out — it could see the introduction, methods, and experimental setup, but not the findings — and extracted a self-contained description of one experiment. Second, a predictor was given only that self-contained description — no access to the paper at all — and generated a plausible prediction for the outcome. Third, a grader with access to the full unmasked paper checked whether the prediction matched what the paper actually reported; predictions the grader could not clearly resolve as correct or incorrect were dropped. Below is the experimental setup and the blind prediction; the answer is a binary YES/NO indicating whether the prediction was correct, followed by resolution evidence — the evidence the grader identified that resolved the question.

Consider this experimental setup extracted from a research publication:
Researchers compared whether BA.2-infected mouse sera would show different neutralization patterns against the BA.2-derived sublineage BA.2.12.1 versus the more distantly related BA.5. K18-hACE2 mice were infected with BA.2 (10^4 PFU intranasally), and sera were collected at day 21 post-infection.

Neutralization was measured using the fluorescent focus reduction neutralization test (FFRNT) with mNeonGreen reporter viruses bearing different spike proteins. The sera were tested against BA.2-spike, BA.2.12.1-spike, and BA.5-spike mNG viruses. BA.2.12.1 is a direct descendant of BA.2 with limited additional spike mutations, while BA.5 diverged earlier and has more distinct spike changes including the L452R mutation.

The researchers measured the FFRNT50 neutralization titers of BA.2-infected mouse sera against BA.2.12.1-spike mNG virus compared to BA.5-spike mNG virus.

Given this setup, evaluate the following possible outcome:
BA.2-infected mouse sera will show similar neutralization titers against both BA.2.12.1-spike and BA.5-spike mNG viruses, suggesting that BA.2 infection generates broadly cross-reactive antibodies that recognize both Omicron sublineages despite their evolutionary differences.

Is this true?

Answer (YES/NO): NO